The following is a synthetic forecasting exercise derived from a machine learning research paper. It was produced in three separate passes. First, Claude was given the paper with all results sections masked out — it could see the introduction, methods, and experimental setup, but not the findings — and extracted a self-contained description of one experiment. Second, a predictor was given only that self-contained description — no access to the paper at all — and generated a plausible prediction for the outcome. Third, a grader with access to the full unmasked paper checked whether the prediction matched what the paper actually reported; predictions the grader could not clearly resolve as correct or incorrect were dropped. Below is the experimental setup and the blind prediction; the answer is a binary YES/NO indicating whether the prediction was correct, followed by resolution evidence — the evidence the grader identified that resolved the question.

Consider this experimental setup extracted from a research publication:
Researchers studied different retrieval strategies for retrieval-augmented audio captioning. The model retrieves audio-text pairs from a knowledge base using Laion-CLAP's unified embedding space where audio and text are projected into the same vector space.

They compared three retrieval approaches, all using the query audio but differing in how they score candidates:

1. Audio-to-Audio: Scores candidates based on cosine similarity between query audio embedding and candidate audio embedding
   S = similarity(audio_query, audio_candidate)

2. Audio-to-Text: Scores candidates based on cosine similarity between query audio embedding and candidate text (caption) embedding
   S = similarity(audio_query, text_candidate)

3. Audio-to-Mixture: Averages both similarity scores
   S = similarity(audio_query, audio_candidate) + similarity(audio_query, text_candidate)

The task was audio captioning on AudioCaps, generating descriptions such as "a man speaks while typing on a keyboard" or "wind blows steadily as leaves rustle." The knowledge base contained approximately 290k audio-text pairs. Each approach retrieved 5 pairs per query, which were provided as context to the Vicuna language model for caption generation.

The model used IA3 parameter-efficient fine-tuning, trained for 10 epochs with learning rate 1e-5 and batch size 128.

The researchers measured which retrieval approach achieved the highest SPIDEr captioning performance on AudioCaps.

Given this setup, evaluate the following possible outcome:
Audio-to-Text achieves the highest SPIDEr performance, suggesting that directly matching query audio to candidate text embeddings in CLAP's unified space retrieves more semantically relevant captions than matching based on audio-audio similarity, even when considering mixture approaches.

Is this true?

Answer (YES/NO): NO